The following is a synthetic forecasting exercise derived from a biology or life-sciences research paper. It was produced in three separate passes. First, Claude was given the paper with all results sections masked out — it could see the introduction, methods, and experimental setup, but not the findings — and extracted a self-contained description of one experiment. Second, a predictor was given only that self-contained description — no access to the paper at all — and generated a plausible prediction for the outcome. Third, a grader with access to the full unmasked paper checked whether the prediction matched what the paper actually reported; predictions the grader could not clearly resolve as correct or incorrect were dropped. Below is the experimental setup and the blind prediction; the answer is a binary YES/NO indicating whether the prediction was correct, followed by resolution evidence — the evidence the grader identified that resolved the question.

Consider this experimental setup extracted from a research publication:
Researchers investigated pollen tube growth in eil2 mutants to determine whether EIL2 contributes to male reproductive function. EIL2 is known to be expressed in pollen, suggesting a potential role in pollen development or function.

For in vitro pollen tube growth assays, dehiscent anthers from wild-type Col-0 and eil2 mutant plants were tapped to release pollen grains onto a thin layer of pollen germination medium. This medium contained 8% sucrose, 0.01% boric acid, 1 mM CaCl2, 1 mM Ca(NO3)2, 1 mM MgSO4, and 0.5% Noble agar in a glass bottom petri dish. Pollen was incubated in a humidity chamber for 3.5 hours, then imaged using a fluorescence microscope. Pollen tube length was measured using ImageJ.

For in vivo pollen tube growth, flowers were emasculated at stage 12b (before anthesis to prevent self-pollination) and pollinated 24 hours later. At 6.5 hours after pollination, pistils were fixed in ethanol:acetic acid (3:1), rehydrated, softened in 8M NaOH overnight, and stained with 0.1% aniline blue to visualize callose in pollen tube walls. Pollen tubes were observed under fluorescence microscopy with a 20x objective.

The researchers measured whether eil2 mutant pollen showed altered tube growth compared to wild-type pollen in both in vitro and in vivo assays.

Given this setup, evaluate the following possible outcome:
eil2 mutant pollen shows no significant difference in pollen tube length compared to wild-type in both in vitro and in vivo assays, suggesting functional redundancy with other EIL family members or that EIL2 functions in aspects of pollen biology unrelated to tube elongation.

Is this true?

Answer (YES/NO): YES